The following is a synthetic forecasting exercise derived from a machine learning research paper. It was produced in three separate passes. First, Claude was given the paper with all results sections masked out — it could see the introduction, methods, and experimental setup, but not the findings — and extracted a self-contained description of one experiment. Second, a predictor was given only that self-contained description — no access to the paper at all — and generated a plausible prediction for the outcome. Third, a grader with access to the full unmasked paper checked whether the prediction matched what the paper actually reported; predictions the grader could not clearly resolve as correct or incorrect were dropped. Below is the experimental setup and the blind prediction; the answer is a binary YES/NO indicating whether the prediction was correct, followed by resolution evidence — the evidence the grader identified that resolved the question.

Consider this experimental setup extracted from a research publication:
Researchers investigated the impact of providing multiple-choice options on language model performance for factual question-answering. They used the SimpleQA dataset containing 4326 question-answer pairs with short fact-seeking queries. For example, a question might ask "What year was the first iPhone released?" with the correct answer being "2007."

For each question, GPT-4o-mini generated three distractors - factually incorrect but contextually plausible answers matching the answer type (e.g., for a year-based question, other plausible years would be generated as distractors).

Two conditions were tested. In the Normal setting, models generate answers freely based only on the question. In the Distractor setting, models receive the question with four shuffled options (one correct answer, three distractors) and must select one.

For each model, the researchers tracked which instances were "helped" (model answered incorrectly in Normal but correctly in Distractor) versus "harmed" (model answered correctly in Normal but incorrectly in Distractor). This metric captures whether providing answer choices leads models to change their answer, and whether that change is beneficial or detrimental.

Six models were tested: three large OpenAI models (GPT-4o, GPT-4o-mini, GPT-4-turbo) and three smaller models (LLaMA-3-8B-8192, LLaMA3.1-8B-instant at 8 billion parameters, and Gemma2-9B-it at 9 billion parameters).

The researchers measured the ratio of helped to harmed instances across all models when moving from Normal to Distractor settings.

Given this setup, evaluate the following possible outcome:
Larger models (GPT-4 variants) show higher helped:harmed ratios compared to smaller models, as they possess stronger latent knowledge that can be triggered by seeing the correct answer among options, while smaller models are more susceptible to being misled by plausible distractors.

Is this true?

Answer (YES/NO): NO